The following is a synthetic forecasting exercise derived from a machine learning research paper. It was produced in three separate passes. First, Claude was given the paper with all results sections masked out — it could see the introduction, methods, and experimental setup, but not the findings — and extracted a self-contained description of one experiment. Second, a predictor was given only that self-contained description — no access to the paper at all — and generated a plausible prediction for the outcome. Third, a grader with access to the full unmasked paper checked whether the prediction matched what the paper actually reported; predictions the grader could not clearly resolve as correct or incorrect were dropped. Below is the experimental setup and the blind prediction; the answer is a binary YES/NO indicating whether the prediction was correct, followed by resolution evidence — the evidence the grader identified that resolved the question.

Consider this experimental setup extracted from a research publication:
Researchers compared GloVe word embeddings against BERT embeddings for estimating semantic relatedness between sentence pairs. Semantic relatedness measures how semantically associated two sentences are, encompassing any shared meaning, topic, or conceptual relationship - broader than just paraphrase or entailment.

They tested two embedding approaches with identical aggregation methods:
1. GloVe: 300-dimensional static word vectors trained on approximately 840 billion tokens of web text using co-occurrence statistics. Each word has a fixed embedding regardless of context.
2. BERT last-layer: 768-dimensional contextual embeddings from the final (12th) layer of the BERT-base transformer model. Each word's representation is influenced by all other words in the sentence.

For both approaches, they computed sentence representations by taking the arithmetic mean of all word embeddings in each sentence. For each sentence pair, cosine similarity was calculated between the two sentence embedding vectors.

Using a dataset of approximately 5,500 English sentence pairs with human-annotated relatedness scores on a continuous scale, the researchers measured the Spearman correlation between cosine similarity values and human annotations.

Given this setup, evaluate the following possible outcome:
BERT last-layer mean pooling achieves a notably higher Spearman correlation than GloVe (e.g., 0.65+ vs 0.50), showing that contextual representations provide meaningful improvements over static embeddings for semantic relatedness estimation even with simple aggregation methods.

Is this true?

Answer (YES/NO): NO